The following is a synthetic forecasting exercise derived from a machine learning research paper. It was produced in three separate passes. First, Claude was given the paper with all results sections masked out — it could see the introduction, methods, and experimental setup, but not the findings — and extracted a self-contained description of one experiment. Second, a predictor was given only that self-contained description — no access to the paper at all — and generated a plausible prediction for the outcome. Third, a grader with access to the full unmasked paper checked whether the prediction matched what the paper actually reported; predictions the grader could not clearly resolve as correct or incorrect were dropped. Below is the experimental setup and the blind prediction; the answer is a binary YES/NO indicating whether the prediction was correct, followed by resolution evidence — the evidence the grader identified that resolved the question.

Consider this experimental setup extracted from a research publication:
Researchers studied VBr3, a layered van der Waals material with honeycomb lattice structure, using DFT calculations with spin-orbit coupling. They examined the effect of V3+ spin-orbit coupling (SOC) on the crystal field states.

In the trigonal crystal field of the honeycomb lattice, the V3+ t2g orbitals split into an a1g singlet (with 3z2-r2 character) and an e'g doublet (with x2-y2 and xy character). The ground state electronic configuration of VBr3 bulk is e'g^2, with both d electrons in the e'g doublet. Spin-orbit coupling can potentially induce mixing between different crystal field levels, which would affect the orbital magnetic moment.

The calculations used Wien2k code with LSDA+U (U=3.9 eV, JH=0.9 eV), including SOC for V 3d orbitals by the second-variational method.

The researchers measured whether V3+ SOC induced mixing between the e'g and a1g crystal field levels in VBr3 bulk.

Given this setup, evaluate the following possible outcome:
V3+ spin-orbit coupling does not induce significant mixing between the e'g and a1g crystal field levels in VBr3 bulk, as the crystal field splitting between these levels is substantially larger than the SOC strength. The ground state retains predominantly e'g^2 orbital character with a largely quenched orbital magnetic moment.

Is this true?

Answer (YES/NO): NO